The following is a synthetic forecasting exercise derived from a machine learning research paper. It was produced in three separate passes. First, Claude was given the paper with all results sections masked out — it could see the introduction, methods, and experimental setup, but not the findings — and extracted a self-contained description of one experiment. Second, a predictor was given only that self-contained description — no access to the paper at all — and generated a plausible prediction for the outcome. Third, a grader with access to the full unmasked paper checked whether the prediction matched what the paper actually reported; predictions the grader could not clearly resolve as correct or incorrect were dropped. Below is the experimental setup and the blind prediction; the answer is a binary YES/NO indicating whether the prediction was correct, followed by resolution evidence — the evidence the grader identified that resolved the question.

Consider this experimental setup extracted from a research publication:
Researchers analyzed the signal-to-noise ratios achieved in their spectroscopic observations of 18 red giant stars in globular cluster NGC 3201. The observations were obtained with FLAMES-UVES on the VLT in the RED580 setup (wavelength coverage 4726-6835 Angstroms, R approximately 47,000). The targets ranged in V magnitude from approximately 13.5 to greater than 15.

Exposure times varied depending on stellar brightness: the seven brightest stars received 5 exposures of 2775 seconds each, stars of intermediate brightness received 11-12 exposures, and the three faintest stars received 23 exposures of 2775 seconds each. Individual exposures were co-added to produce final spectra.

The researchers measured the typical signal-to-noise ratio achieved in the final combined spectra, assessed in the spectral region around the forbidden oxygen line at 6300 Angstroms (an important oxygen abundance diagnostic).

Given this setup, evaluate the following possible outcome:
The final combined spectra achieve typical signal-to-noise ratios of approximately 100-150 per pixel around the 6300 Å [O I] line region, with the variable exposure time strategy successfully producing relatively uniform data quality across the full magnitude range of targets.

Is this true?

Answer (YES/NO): NO